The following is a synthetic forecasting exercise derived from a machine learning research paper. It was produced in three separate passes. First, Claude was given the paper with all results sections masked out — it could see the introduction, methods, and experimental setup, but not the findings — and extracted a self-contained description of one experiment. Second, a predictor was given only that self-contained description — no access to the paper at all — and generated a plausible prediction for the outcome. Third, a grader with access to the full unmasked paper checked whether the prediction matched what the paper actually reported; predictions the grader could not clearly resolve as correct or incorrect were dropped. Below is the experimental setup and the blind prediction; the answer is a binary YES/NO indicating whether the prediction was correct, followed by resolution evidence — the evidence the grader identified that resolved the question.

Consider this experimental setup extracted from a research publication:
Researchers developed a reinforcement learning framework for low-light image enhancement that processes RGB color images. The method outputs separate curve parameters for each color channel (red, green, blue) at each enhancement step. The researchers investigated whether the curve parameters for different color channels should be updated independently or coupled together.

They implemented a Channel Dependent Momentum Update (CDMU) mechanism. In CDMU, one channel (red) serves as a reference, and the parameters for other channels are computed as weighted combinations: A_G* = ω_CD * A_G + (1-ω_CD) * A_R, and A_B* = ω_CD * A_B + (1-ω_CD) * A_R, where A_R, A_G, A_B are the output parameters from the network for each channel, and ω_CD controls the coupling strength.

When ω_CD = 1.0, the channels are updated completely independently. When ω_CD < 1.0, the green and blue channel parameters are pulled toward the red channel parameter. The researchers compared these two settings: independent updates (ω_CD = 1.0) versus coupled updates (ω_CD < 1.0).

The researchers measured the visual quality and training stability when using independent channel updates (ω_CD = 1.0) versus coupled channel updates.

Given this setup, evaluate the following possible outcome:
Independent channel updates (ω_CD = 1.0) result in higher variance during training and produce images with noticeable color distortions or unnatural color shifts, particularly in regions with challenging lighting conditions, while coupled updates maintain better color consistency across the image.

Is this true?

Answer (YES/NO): NO